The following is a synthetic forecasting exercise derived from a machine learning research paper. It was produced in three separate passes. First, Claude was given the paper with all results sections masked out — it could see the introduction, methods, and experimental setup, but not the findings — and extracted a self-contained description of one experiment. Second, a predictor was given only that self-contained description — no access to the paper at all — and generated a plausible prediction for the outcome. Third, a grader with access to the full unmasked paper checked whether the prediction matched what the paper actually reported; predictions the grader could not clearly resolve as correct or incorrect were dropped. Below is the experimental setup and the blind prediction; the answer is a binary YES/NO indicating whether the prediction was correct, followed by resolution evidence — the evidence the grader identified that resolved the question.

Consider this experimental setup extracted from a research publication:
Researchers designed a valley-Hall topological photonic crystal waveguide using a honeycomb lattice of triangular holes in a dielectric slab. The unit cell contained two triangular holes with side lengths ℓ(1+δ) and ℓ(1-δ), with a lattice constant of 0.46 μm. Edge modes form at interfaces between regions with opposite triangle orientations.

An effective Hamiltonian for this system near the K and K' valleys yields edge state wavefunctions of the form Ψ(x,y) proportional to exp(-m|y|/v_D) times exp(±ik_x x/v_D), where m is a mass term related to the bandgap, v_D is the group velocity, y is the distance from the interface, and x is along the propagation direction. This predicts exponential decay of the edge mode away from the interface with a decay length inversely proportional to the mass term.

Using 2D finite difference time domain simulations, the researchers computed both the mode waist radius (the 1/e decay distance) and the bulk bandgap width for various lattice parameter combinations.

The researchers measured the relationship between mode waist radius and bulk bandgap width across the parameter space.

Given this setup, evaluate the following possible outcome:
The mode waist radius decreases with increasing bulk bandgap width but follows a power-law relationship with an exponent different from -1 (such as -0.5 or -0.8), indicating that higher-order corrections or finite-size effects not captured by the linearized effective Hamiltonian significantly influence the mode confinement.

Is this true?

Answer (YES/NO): NO